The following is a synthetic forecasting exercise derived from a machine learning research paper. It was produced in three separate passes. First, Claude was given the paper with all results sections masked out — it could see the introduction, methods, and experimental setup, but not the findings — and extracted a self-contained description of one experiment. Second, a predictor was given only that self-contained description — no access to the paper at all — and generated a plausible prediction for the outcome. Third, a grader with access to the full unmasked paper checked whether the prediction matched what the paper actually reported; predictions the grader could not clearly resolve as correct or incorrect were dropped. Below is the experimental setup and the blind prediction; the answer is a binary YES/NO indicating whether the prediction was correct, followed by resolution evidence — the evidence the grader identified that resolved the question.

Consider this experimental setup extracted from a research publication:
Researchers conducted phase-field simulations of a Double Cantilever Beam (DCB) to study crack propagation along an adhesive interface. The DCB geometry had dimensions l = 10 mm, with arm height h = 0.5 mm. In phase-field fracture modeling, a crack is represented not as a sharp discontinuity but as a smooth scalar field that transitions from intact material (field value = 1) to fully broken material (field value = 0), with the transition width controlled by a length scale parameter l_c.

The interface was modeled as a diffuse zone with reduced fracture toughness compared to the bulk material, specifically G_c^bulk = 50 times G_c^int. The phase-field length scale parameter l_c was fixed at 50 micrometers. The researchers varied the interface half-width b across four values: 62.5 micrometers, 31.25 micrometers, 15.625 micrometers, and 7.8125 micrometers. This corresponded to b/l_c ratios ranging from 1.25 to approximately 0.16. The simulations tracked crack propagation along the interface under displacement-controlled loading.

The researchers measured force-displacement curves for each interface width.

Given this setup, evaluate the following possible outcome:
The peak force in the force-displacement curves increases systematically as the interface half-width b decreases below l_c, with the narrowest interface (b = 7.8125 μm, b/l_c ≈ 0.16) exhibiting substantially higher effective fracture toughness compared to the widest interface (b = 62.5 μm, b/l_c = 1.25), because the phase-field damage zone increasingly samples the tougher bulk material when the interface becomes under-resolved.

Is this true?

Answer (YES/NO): YES